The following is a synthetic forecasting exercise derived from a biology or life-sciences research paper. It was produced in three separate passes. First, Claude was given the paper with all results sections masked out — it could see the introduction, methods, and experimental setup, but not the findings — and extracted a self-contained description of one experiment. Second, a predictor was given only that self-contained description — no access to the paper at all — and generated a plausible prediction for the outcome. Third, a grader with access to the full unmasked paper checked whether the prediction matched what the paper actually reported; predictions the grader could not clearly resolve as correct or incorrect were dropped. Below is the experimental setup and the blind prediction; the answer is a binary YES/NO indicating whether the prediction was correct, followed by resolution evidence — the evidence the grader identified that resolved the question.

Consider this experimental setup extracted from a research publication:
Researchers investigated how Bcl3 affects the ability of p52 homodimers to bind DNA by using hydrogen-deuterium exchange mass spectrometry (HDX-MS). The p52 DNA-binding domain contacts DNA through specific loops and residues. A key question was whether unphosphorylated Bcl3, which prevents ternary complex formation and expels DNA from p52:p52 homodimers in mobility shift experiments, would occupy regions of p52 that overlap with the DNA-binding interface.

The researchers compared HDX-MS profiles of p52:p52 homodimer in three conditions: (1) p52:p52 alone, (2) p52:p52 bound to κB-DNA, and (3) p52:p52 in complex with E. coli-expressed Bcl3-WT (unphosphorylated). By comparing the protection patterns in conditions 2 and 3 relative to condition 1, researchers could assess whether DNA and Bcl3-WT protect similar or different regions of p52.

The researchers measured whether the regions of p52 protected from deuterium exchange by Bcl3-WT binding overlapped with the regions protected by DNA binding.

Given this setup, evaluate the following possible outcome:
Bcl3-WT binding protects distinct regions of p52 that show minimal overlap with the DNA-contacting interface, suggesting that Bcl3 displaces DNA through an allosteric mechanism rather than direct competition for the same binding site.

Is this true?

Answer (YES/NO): NO